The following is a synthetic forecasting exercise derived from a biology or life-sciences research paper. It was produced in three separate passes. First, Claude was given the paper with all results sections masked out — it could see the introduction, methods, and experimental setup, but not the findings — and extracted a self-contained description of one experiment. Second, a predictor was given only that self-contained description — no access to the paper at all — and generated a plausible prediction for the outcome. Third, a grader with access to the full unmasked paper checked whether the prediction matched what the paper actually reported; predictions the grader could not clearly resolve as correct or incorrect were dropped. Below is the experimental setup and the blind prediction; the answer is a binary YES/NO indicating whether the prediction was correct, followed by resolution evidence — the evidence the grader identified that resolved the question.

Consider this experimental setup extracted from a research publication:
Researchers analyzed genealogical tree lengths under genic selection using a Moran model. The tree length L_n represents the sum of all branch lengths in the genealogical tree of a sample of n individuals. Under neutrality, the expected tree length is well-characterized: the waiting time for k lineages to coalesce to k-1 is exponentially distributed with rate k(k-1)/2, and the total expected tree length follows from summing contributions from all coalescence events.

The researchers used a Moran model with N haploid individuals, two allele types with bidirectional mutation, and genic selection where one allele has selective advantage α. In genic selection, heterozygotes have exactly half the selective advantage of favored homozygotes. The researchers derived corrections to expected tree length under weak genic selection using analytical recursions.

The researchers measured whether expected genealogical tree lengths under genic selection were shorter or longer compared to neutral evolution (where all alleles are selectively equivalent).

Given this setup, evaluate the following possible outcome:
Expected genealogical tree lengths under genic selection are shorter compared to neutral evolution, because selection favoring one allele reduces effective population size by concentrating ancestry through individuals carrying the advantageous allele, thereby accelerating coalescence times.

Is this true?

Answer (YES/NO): YES